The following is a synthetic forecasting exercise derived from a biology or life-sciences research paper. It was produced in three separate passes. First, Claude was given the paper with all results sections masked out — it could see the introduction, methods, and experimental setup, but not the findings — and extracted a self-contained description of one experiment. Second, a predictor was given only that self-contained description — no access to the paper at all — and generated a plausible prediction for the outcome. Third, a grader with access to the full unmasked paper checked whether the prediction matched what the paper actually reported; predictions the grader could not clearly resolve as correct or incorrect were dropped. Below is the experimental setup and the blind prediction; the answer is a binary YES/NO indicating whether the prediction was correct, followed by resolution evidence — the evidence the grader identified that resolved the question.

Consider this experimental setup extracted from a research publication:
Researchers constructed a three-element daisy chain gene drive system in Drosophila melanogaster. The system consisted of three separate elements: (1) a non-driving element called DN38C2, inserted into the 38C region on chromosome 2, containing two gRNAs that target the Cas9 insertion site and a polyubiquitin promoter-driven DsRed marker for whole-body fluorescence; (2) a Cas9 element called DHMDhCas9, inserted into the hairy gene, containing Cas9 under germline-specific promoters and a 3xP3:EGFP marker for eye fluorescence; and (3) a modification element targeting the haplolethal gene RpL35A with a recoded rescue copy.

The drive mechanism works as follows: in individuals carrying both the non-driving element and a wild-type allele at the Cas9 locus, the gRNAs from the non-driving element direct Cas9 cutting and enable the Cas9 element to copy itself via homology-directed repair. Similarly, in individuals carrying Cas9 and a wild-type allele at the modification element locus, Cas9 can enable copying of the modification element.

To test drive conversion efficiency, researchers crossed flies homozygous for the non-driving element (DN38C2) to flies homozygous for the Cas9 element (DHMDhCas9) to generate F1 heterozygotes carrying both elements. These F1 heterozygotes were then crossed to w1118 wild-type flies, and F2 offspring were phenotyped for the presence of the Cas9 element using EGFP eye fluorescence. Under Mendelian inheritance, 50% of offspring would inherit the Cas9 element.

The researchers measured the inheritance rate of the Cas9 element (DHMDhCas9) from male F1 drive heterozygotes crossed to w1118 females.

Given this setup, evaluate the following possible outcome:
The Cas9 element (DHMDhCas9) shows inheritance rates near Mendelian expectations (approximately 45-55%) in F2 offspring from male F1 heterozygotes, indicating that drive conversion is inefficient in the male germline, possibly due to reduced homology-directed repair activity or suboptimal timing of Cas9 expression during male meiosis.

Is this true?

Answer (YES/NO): NO